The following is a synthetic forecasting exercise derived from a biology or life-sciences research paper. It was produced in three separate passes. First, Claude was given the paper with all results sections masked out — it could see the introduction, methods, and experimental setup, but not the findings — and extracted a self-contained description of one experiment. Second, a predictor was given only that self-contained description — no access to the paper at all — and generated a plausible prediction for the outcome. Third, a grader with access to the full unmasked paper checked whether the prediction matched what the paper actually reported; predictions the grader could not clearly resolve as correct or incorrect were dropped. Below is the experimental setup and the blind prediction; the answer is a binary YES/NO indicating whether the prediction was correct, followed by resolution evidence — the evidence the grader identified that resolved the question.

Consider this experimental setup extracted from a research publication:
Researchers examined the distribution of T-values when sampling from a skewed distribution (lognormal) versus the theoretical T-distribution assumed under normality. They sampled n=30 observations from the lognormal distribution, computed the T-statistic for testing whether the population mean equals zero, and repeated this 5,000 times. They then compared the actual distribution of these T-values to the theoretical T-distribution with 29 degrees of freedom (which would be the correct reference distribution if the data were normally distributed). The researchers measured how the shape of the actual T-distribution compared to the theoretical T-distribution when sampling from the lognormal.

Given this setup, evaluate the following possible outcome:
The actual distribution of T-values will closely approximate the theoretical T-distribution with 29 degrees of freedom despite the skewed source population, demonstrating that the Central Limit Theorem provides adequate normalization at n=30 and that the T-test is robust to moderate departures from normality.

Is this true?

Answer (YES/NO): NO